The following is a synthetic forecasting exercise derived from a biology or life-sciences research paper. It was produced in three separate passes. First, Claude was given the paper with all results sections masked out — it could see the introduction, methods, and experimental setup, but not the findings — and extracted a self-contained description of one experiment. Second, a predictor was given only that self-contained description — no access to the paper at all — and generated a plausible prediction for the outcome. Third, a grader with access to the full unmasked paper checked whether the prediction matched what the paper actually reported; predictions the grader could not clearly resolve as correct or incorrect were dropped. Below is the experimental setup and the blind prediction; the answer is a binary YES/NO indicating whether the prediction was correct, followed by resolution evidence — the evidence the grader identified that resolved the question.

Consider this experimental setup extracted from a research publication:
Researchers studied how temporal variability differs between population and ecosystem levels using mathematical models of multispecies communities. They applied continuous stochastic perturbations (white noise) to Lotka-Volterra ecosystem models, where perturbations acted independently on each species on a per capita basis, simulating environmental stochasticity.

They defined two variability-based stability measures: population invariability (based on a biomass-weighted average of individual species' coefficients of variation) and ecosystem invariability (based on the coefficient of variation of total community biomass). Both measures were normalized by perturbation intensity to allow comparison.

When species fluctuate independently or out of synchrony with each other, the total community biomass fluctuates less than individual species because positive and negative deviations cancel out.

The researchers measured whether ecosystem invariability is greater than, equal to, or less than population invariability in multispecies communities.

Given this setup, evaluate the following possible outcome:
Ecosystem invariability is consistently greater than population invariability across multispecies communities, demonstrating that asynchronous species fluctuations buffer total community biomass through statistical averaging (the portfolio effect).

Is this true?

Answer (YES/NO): YES